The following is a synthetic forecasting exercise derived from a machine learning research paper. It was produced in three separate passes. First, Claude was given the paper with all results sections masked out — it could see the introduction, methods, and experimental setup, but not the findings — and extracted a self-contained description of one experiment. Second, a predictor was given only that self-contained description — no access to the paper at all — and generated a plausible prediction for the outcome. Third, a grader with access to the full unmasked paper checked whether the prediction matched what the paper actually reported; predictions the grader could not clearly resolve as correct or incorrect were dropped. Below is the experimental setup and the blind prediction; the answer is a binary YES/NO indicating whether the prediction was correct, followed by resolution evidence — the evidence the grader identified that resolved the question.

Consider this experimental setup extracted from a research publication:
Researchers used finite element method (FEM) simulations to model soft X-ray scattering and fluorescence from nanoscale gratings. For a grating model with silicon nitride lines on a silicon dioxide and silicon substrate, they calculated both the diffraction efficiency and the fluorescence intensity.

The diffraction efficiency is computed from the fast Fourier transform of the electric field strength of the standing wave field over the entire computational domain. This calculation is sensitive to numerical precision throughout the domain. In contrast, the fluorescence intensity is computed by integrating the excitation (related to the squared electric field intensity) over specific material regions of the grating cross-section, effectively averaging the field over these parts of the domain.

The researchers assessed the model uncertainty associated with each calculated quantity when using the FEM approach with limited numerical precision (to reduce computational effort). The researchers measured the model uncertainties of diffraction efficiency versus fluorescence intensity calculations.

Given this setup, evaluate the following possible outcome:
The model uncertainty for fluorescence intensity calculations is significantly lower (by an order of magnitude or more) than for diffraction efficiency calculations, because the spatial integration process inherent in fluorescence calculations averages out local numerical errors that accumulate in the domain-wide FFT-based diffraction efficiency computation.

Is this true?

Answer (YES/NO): NO